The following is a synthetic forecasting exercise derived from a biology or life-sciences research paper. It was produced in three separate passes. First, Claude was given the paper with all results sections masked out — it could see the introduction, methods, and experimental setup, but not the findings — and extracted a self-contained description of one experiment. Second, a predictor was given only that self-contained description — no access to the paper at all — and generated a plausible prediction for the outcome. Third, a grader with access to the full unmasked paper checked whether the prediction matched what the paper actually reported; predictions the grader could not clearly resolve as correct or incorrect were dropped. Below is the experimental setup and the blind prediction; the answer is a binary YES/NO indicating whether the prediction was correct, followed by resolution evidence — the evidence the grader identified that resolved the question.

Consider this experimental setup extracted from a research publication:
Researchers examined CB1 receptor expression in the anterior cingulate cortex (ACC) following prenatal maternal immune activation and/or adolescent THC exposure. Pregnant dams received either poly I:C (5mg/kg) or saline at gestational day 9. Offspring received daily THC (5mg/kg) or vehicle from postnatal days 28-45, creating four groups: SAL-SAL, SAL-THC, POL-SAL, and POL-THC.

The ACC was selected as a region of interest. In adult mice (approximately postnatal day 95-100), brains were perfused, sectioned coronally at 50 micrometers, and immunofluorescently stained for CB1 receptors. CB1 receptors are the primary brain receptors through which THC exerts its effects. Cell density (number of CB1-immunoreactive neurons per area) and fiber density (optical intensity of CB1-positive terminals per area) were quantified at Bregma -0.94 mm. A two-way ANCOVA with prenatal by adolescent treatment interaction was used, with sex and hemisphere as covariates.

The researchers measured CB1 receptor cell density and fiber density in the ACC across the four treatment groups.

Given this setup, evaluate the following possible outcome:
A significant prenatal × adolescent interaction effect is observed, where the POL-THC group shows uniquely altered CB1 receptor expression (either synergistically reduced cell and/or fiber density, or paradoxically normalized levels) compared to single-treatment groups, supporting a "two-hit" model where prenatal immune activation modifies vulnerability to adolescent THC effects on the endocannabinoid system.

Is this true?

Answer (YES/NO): NO